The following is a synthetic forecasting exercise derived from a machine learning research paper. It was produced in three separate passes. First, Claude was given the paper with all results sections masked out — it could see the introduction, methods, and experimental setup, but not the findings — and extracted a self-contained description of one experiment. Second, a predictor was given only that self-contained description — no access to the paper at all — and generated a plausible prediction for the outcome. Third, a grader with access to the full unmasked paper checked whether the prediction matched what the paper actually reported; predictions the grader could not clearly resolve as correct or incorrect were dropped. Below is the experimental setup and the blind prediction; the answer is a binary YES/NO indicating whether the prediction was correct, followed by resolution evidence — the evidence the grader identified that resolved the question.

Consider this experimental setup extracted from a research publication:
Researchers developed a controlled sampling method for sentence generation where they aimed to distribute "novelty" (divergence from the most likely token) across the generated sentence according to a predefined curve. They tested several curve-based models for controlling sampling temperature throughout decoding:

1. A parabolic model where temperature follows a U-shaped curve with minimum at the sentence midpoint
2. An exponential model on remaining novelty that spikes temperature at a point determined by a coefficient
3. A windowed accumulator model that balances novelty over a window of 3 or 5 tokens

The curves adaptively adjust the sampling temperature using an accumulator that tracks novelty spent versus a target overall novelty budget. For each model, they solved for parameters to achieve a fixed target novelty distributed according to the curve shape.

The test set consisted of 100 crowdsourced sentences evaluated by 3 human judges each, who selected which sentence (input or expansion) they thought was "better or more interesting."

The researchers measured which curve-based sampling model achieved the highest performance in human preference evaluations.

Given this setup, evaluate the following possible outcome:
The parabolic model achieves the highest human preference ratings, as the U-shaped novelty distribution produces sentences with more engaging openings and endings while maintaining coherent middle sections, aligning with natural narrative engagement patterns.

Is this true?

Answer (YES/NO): YES